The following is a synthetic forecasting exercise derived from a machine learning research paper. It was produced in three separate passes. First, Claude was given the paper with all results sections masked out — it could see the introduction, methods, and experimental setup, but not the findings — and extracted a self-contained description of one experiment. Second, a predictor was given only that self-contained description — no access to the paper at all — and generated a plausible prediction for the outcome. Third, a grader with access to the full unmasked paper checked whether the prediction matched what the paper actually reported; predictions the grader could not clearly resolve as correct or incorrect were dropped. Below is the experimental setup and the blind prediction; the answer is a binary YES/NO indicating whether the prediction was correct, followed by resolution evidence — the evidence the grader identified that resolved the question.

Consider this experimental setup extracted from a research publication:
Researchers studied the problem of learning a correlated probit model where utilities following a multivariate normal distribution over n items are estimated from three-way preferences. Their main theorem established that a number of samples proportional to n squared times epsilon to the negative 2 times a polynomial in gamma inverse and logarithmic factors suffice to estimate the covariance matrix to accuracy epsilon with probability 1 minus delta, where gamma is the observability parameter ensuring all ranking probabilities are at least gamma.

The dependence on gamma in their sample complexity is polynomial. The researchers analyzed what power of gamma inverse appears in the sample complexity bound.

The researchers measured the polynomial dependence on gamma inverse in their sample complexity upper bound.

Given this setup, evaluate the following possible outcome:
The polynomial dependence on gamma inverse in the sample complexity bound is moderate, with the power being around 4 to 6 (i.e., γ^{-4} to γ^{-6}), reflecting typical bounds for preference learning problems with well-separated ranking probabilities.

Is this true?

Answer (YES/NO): NO